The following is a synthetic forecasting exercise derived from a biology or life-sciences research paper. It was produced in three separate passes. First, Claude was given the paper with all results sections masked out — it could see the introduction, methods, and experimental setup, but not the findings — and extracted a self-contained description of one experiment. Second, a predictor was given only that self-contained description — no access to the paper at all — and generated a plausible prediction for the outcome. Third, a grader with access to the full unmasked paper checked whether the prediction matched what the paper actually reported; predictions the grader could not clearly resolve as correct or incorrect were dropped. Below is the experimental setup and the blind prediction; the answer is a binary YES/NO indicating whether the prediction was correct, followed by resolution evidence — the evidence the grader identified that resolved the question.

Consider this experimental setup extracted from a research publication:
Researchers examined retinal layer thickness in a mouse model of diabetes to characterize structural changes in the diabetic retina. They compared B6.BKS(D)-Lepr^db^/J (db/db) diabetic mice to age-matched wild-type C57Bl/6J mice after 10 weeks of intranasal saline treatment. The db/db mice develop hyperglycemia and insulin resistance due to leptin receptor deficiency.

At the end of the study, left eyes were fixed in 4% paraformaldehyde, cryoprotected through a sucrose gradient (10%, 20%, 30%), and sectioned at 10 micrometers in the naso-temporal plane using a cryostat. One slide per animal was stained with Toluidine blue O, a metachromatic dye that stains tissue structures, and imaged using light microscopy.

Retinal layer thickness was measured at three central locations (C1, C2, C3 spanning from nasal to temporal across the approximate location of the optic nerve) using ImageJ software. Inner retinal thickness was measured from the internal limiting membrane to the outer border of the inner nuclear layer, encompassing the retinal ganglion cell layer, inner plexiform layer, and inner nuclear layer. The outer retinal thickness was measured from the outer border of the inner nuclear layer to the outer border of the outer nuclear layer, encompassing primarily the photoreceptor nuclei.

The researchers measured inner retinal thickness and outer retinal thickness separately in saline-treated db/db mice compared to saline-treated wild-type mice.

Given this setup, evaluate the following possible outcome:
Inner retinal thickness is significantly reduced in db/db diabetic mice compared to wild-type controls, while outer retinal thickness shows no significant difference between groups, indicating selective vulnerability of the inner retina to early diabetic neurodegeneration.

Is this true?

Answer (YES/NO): NO